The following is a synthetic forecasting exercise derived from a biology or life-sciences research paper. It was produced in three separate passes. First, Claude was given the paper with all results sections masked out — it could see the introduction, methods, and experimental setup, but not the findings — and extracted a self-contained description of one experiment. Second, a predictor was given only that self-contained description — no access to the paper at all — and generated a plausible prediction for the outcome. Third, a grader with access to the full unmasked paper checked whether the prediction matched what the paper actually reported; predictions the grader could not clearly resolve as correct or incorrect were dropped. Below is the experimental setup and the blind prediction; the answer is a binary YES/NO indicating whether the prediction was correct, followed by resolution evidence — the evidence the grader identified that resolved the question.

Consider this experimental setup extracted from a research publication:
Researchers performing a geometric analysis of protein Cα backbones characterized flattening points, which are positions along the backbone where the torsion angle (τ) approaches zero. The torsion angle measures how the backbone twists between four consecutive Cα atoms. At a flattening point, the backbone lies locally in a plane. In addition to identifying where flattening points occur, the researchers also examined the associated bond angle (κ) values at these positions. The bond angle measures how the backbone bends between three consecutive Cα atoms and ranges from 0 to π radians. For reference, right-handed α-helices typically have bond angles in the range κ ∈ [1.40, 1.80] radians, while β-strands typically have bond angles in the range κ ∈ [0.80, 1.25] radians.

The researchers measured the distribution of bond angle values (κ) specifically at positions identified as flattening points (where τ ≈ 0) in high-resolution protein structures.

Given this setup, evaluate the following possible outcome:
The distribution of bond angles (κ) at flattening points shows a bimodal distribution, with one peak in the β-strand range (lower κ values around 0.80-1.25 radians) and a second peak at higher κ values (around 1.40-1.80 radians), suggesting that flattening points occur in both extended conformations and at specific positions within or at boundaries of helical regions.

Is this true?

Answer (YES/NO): YES